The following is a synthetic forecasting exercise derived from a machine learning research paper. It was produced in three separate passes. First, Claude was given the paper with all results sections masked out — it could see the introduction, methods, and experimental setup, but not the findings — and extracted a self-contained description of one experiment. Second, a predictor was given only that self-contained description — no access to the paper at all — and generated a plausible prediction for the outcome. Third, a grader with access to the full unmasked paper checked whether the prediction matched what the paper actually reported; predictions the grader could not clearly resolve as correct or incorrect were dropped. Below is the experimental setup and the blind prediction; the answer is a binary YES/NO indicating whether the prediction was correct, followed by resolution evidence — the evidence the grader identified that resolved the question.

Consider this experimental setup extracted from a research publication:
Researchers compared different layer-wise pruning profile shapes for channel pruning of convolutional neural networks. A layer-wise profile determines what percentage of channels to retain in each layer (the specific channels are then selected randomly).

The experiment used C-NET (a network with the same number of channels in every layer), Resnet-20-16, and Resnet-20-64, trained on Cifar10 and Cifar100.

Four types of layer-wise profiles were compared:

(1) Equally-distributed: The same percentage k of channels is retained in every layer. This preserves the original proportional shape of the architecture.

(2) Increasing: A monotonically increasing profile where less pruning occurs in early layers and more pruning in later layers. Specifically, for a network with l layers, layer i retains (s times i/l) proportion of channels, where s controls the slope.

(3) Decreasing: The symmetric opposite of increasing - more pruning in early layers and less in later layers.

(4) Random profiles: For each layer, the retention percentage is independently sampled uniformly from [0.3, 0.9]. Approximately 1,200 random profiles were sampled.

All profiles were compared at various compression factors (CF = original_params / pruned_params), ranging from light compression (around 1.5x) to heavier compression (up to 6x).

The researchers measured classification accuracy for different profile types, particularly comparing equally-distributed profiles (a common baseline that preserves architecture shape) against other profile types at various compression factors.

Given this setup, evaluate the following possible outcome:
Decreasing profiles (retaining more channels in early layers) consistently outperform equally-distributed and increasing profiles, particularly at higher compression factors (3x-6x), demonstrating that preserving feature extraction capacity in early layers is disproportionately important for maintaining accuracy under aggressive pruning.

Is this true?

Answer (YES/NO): NO